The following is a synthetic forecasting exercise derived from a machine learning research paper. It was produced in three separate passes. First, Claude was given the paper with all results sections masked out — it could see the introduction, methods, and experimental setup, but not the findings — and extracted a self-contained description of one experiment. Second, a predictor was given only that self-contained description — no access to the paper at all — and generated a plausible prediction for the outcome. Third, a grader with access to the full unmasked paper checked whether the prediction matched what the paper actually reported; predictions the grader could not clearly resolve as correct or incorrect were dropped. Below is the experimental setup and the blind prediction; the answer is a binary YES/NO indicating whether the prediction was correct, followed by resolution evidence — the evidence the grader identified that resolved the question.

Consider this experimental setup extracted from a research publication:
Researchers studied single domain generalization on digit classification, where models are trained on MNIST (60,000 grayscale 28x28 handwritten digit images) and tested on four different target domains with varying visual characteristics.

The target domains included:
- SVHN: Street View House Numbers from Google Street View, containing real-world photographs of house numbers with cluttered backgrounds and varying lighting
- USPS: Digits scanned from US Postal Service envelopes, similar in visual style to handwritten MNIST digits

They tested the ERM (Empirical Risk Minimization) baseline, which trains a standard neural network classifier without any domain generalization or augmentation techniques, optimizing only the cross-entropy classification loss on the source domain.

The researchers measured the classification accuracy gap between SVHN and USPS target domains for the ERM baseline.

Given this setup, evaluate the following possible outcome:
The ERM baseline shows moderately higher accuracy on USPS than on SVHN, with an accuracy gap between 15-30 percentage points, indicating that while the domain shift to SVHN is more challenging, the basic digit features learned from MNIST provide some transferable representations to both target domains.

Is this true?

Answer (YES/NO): NO